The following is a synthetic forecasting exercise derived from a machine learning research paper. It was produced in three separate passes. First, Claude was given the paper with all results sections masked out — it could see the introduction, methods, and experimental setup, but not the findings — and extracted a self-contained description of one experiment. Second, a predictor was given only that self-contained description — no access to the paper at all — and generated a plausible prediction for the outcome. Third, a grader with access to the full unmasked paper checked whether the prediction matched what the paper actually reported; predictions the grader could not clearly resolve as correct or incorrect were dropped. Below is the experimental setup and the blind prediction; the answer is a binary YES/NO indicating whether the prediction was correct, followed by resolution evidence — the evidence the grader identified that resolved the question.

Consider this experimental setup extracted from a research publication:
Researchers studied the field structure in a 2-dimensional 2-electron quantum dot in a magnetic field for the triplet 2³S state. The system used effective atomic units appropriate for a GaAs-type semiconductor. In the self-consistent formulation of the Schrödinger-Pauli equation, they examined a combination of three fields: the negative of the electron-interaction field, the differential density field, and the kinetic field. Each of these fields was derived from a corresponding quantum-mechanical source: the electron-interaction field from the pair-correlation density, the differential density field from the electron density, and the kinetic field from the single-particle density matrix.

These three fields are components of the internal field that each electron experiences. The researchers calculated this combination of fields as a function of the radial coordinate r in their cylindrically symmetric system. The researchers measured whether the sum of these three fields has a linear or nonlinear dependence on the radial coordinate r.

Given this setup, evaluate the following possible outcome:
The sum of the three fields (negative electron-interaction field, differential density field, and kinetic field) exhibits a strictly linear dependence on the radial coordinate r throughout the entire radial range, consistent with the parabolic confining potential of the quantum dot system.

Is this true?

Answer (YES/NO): YES